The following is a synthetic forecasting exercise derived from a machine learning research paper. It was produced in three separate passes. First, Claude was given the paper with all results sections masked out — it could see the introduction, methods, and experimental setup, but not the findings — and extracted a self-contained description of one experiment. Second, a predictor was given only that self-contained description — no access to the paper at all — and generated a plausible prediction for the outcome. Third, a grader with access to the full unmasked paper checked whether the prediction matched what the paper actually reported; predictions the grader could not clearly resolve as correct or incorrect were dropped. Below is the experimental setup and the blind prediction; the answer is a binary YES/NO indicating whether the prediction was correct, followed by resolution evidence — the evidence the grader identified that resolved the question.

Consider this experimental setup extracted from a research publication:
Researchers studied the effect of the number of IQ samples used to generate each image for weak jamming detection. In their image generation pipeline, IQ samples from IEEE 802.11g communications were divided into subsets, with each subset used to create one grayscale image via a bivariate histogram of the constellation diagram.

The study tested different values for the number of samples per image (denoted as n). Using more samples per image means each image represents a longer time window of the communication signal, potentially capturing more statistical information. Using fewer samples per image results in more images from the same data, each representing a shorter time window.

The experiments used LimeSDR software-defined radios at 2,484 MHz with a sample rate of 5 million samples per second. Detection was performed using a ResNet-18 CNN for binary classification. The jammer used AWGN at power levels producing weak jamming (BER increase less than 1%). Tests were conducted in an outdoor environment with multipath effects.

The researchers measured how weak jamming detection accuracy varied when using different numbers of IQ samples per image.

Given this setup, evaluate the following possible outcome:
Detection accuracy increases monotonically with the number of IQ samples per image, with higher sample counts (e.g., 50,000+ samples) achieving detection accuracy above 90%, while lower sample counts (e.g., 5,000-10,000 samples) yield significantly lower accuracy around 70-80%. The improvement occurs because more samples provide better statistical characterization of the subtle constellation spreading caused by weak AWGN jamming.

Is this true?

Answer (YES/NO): NO